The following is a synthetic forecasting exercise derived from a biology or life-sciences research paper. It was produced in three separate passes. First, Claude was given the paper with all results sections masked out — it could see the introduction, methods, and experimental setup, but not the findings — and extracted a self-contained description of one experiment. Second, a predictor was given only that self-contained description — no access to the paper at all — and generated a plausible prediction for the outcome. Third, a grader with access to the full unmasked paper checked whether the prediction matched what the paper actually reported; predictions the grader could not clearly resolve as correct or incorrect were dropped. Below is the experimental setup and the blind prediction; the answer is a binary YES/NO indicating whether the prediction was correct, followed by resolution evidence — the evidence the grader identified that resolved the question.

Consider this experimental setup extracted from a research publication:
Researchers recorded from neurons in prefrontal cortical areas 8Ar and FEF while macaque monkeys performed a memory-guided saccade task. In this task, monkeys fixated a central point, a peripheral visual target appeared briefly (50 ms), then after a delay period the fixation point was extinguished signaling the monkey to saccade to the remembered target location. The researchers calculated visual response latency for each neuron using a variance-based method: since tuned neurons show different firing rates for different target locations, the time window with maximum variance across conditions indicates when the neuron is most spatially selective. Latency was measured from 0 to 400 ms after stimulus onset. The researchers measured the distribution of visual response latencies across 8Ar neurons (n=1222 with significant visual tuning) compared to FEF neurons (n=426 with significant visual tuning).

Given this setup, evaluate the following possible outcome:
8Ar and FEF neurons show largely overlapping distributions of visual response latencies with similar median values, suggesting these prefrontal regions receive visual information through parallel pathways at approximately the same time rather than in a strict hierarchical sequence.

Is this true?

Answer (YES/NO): NO